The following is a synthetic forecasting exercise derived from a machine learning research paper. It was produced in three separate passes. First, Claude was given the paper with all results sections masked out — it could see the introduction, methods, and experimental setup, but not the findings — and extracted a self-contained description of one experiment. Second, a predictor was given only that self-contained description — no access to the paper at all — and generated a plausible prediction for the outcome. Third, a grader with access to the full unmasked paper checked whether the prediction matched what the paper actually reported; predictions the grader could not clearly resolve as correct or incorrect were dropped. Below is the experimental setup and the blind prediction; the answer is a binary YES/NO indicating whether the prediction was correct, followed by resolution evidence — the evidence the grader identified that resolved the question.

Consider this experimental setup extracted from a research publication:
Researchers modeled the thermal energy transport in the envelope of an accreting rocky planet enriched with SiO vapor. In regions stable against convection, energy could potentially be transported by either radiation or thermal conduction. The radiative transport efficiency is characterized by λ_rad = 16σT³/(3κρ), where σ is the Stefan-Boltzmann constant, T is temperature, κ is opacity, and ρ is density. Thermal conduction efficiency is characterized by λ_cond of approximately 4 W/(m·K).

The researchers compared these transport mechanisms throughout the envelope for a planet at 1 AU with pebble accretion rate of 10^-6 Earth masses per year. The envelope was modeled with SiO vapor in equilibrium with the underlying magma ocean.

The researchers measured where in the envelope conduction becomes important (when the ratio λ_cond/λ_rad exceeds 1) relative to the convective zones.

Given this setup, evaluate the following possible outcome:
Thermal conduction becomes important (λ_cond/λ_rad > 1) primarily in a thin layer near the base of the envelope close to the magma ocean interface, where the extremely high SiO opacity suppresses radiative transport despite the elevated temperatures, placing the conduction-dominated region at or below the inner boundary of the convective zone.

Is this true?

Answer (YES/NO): NO